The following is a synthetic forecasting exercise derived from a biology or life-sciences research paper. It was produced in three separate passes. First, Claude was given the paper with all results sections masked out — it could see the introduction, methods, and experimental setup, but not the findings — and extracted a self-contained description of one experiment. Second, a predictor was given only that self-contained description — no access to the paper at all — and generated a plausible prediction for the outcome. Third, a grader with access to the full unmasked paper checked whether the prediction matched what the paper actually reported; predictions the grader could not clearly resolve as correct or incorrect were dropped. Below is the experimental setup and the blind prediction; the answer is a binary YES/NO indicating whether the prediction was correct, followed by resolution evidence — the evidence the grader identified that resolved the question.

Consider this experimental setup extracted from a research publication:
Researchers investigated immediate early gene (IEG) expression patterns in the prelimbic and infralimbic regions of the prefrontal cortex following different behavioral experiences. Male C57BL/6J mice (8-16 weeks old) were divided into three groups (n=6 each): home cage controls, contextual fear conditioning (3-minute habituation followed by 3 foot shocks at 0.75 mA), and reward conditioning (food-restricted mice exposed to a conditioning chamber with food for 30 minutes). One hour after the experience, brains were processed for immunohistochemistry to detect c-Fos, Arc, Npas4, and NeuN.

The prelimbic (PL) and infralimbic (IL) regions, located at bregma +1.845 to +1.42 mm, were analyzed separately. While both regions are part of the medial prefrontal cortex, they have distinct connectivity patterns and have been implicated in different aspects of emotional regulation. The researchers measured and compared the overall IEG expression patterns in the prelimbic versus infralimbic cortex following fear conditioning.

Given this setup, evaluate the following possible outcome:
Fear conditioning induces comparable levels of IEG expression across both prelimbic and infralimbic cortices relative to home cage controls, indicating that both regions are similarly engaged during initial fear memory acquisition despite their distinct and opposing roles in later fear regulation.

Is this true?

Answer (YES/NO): YES